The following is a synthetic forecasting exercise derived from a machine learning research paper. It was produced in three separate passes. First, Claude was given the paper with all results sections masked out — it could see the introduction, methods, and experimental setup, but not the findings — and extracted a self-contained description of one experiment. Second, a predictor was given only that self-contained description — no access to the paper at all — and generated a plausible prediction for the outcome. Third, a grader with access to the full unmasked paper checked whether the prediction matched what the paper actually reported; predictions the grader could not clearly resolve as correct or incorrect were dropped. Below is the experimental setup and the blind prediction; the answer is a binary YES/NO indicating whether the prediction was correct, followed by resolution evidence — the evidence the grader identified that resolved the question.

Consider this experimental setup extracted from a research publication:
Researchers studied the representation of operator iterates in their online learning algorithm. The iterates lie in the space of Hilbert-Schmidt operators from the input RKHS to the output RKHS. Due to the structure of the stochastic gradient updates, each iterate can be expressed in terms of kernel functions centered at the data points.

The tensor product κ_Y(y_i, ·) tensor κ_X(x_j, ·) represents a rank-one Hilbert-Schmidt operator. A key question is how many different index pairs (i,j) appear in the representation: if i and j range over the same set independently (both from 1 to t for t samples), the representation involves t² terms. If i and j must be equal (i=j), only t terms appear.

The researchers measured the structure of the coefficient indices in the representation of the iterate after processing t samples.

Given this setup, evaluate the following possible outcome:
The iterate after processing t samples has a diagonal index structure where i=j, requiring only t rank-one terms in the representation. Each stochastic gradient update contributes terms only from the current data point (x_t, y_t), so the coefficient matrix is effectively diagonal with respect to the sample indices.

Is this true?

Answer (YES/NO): NO